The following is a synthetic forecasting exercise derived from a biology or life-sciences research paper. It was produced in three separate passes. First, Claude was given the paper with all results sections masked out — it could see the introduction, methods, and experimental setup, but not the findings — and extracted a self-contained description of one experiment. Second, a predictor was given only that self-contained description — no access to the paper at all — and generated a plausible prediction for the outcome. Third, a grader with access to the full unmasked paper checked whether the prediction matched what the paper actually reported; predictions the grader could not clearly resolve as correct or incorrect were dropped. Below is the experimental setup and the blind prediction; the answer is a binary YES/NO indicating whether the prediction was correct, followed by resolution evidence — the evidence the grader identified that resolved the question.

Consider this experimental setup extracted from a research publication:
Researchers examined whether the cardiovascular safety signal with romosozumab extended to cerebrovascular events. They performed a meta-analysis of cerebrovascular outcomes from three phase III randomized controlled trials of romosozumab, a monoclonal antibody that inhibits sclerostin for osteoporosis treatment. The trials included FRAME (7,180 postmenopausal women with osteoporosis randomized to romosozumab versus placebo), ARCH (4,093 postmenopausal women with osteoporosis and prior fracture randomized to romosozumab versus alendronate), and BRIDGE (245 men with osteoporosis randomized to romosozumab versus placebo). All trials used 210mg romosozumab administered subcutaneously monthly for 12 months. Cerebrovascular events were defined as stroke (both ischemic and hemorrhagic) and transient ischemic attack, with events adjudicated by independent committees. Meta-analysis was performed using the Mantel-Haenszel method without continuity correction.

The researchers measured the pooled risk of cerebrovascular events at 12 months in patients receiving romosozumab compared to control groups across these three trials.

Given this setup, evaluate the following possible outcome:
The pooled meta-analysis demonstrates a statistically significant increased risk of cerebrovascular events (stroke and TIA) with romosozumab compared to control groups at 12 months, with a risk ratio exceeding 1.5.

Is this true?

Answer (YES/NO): NO